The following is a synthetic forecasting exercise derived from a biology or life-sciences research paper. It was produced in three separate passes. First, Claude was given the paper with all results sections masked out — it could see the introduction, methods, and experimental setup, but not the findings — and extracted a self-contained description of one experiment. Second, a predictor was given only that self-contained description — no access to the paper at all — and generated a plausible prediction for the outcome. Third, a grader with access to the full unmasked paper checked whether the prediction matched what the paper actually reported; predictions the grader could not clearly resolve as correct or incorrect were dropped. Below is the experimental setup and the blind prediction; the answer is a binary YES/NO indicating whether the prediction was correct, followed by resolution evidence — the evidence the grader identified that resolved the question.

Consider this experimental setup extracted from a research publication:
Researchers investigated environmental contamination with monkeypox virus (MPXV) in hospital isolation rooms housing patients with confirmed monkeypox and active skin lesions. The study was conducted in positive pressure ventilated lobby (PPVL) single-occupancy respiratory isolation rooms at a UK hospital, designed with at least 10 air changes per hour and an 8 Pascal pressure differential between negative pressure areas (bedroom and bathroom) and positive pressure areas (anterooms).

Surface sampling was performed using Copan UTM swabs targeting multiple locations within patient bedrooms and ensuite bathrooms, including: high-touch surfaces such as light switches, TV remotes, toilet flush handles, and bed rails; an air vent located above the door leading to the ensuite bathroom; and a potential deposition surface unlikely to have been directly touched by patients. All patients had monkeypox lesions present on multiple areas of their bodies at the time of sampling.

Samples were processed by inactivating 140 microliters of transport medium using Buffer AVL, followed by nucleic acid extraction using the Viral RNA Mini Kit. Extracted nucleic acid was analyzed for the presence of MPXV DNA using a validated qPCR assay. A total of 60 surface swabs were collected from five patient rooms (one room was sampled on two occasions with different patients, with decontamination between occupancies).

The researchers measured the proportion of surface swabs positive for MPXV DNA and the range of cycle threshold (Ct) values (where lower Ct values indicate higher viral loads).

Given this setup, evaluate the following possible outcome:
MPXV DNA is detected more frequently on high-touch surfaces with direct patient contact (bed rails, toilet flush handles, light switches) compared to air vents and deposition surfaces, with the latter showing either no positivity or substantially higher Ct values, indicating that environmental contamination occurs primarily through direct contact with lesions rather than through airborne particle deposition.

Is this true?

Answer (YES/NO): NO